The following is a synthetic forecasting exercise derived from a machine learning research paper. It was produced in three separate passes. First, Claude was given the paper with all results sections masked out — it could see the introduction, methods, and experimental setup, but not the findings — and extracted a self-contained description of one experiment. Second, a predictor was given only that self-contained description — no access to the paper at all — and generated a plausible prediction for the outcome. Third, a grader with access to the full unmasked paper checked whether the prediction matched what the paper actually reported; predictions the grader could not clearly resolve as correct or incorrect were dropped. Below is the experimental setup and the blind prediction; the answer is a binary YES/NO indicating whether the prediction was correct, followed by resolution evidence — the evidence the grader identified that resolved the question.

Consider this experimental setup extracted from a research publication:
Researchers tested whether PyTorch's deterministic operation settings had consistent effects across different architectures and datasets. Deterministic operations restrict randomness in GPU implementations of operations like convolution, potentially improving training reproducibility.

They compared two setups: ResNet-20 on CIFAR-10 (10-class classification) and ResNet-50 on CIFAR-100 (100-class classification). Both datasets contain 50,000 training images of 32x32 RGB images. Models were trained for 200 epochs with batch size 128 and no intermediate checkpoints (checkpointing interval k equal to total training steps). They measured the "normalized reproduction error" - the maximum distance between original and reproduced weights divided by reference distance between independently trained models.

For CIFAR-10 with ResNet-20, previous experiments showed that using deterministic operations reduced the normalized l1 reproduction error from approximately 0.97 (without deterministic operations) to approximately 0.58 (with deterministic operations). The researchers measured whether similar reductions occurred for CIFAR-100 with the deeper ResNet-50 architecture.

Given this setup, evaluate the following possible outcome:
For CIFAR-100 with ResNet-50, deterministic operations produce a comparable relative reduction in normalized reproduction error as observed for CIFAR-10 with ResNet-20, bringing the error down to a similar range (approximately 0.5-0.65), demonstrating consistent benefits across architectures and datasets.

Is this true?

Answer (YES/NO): NO